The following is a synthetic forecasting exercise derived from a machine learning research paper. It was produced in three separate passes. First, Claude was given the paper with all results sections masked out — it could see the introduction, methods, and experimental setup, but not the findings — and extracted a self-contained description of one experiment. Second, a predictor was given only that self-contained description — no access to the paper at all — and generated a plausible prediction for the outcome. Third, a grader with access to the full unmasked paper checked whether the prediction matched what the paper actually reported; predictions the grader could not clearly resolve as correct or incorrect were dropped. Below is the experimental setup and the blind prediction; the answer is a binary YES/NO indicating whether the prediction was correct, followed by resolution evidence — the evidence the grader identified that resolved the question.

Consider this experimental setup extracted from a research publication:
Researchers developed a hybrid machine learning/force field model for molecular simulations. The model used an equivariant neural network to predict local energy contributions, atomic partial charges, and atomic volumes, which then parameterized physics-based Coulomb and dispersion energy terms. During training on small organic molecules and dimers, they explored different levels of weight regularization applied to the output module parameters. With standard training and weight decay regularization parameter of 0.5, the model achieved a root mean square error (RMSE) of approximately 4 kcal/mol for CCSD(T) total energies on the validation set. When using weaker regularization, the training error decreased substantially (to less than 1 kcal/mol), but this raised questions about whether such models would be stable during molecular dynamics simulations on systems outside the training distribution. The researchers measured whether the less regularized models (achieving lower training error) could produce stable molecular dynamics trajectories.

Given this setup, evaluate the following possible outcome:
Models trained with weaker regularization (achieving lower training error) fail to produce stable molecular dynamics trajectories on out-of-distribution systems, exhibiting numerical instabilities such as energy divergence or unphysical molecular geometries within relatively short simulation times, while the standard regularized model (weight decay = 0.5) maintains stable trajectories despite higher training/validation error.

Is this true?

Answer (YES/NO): YES